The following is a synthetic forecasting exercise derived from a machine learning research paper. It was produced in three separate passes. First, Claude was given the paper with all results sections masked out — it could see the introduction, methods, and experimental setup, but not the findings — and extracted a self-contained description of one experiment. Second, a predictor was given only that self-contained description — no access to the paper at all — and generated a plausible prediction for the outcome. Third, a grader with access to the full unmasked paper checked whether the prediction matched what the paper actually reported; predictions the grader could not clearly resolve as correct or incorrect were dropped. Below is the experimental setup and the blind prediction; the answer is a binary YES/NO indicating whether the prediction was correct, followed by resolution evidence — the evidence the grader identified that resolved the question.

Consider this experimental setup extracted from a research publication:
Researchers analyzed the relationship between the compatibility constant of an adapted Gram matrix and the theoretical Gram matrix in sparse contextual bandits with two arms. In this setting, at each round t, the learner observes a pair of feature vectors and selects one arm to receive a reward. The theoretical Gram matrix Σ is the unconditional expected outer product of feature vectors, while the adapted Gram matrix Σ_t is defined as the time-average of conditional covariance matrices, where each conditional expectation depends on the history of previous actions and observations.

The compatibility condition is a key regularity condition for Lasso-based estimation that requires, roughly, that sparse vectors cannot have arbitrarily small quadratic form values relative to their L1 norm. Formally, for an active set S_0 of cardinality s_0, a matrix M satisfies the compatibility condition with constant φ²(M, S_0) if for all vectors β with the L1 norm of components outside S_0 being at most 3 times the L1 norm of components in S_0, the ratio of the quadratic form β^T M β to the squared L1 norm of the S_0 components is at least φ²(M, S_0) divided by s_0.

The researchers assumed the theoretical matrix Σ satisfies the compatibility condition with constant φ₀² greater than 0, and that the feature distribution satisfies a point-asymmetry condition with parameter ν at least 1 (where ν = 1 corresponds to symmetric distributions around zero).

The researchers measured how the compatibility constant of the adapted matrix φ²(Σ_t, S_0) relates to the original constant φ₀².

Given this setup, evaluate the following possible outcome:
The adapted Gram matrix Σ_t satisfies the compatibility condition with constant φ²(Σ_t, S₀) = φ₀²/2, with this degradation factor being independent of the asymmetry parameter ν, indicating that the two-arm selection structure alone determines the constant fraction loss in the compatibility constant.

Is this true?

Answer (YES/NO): NO